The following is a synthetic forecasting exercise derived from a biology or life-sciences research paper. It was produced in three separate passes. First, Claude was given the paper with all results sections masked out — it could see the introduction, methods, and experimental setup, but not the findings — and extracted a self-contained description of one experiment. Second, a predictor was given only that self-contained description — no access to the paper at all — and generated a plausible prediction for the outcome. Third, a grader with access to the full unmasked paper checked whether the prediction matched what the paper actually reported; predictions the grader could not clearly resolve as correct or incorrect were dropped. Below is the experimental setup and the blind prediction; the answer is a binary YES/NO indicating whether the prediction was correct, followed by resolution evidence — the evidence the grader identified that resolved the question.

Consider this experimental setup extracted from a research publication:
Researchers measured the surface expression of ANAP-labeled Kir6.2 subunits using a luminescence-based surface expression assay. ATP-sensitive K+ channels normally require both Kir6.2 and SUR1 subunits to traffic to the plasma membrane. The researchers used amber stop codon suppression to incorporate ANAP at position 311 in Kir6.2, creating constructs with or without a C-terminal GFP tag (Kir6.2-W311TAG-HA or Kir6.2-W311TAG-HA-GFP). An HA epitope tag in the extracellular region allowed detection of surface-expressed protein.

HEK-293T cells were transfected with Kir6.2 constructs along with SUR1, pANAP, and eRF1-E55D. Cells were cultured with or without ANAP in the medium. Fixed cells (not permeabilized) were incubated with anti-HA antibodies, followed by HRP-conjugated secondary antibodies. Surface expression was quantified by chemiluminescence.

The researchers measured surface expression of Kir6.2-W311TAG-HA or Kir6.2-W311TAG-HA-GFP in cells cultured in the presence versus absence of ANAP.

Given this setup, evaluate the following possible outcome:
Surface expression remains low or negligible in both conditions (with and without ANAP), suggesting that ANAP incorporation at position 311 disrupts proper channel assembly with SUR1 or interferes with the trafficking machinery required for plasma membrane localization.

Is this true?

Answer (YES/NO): NO